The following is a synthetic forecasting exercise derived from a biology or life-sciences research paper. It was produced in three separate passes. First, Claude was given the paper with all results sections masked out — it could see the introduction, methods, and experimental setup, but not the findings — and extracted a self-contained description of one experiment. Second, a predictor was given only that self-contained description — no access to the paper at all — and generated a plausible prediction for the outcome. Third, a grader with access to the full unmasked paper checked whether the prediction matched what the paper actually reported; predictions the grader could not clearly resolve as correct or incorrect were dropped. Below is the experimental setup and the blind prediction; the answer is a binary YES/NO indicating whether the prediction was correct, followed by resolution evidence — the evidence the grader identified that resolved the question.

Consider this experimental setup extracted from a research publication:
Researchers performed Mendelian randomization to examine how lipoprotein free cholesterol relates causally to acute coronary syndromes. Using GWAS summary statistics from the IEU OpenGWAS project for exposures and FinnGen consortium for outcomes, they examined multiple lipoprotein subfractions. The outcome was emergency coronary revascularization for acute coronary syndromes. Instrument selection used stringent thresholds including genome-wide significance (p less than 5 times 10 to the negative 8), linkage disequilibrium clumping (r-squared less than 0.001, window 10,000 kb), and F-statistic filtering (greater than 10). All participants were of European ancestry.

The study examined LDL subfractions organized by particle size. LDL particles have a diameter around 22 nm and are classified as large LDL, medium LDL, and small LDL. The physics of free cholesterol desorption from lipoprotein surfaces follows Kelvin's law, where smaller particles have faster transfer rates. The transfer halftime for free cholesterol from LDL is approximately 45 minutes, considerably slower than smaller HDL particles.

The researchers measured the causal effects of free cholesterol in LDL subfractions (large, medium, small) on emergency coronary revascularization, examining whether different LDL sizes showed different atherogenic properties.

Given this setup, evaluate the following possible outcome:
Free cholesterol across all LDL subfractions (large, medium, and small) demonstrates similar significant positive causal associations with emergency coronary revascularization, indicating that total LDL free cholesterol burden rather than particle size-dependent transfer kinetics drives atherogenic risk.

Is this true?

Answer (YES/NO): NO